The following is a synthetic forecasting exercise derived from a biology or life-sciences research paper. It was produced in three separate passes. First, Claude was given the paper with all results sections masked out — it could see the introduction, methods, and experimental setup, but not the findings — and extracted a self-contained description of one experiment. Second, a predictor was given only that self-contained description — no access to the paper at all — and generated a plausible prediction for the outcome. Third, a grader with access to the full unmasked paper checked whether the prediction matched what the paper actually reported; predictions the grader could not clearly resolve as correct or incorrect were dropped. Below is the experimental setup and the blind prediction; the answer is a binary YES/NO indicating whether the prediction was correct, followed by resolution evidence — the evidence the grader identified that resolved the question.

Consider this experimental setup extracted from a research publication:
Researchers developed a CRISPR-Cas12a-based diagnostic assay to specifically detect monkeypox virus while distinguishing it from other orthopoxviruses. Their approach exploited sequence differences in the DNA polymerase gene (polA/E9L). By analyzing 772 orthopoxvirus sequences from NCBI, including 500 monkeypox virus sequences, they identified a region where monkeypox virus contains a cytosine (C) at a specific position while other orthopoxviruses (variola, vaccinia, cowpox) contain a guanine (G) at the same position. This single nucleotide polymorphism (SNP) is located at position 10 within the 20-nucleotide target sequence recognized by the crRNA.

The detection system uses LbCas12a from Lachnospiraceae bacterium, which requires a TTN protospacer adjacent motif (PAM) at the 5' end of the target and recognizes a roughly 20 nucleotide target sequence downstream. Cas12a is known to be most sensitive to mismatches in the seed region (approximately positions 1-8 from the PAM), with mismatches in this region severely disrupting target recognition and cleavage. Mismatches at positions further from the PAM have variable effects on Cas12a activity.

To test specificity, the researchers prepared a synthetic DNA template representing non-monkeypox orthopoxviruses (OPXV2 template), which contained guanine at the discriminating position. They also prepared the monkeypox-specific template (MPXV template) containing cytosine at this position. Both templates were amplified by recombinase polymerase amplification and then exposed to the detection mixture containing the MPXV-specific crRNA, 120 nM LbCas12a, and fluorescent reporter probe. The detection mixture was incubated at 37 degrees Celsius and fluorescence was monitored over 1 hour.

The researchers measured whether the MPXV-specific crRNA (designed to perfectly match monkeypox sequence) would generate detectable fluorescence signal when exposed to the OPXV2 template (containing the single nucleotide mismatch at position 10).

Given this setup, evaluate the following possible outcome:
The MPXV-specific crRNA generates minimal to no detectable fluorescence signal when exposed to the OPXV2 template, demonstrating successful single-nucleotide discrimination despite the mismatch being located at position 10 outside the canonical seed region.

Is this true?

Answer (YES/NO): NO